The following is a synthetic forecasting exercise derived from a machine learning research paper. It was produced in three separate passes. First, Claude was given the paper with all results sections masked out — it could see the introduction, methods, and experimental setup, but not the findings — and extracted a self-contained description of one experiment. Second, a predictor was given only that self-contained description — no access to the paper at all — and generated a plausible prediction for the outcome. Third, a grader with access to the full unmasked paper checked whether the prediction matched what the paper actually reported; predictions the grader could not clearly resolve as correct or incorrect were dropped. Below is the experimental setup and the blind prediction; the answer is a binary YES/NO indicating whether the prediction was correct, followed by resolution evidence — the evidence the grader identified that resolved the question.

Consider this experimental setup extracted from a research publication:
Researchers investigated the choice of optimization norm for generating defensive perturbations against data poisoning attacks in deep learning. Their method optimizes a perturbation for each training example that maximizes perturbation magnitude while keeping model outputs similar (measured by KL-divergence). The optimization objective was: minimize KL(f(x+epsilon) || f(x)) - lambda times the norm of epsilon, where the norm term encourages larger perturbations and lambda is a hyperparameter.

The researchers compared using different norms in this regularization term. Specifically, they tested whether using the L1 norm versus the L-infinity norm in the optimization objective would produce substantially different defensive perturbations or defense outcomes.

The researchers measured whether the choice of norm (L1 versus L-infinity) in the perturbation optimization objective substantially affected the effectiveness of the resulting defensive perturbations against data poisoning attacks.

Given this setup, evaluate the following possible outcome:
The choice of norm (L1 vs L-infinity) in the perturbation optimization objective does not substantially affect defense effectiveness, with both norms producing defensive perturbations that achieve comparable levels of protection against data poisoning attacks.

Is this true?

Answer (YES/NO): YES